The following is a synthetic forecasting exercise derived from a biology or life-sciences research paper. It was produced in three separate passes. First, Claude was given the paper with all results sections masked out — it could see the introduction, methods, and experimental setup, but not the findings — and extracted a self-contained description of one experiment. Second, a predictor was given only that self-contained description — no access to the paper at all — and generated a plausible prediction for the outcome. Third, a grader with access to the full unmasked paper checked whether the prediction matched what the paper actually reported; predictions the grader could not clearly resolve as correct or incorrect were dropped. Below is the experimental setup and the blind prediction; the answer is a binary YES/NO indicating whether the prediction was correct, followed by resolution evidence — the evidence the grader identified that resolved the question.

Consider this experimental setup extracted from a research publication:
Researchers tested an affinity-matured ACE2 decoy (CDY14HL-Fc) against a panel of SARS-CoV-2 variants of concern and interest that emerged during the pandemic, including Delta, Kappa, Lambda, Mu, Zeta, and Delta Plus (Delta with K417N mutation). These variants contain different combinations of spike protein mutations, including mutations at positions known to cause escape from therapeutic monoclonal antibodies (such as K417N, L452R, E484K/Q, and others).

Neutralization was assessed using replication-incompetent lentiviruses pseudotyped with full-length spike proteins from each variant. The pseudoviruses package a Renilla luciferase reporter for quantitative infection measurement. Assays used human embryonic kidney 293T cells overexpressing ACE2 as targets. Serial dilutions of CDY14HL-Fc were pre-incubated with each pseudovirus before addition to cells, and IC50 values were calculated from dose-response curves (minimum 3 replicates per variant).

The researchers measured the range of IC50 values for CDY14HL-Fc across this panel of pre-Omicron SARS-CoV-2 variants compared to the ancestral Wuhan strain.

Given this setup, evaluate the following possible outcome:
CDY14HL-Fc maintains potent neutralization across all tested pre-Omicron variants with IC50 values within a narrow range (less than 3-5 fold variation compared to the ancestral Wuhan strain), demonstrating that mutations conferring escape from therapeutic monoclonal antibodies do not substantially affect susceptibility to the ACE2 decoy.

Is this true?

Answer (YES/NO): YES